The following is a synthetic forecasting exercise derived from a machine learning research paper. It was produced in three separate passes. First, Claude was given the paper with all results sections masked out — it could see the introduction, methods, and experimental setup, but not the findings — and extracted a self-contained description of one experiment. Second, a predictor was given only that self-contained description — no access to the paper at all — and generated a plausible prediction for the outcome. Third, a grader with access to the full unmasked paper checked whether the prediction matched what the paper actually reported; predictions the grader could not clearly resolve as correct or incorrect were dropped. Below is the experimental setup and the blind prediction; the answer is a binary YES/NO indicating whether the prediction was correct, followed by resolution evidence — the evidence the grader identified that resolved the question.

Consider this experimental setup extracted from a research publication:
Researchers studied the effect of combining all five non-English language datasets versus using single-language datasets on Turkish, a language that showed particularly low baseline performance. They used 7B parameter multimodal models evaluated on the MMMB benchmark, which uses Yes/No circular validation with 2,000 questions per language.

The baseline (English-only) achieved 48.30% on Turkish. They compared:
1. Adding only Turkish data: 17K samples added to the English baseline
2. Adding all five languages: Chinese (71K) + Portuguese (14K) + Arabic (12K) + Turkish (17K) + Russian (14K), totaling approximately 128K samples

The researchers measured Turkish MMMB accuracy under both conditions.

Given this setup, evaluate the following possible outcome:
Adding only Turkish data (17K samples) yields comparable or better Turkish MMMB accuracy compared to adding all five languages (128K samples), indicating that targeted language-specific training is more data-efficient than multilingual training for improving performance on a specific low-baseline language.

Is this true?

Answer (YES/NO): YES